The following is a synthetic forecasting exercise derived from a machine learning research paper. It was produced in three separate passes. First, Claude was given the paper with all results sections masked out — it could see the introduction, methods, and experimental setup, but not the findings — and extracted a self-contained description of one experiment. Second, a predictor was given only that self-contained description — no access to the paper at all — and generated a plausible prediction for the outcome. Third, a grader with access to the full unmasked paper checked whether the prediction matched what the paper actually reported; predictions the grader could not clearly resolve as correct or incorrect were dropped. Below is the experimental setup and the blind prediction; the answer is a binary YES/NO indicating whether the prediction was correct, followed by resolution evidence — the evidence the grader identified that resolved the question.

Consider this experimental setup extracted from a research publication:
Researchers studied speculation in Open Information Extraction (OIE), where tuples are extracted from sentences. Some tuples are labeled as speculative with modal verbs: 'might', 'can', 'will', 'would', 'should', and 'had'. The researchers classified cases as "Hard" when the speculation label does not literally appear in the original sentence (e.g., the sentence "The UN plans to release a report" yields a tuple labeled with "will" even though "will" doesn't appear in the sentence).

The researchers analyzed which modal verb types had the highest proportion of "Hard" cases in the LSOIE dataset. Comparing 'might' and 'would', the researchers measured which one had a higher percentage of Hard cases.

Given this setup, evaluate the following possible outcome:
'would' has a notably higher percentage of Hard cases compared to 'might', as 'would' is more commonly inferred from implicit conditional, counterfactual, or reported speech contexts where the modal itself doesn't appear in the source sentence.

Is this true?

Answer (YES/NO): NO